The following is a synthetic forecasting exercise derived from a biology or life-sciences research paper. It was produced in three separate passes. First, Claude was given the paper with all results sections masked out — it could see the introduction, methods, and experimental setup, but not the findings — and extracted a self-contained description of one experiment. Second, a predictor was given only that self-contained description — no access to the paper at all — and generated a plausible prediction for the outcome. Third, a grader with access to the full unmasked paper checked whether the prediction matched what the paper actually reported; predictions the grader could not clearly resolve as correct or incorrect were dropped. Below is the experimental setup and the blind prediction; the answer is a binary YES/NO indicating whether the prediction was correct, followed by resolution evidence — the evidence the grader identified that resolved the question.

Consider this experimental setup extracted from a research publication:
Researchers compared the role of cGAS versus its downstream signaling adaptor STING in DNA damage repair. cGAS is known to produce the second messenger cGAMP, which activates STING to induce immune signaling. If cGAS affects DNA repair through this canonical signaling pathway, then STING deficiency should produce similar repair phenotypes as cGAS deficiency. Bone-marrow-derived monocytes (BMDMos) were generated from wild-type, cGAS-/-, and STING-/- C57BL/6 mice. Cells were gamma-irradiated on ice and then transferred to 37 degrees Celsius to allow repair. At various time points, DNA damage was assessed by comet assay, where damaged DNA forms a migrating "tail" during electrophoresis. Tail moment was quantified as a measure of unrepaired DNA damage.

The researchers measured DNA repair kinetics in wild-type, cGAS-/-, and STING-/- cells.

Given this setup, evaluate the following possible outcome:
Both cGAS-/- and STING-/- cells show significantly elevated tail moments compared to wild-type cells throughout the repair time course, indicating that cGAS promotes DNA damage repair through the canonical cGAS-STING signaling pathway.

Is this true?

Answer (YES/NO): NO